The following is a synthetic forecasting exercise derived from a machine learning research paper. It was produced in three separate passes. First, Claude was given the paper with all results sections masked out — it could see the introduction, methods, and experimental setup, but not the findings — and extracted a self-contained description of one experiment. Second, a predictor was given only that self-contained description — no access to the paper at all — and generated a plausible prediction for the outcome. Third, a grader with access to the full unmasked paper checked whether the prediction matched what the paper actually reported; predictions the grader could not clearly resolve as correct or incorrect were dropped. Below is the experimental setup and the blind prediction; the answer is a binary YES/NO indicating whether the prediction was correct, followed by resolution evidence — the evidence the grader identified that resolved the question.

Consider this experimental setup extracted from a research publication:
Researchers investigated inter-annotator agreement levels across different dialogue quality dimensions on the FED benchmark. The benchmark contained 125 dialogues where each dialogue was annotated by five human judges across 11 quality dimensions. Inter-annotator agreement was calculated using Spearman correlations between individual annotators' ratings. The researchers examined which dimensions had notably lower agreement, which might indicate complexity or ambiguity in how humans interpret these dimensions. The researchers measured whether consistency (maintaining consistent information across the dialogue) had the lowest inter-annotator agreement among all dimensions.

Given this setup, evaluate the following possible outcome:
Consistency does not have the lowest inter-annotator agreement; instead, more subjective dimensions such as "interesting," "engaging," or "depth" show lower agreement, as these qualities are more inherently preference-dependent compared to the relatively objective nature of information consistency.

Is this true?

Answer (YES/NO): NO